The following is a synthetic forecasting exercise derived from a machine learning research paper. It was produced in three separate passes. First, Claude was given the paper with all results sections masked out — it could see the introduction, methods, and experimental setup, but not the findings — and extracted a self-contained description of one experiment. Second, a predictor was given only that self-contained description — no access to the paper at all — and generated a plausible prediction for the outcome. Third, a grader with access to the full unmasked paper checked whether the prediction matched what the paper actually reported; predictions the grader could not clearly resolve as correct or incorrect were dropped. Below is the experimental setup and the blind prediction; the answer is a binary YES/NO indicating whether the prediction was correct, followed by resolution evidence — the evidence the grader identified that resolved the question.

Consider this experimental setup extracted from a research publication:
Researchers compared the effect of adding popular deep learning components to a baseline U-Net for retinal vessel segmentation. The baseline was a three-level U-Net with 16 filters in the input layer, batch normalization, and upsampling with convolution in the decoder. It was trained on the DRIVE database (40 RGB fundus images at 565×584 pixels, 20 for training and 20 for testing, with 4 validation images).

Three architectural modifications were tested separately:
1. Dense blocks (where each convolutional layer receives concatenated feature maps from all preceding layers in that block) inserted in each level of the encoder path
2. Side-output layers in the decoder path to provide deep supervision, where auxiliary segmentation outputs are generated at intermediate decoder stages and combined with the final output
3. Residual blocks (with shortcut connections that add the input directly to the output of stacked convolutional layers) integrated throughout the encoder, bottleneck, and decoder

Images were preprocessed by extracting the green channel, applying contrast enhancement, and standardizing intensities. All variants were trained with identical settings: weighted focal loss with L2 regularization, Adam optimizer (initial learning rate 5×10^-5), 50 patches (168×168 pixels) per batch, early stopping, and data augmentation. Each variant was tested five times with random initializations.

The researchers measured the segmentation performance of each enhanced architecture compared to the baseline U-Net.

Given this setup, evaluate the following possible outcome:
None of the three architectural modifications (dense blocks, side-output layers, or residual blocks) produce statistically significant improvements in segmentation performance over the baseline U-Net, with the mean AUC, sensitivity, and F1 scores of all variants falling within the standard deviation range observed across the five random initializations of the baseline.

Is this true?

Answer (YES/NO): NO